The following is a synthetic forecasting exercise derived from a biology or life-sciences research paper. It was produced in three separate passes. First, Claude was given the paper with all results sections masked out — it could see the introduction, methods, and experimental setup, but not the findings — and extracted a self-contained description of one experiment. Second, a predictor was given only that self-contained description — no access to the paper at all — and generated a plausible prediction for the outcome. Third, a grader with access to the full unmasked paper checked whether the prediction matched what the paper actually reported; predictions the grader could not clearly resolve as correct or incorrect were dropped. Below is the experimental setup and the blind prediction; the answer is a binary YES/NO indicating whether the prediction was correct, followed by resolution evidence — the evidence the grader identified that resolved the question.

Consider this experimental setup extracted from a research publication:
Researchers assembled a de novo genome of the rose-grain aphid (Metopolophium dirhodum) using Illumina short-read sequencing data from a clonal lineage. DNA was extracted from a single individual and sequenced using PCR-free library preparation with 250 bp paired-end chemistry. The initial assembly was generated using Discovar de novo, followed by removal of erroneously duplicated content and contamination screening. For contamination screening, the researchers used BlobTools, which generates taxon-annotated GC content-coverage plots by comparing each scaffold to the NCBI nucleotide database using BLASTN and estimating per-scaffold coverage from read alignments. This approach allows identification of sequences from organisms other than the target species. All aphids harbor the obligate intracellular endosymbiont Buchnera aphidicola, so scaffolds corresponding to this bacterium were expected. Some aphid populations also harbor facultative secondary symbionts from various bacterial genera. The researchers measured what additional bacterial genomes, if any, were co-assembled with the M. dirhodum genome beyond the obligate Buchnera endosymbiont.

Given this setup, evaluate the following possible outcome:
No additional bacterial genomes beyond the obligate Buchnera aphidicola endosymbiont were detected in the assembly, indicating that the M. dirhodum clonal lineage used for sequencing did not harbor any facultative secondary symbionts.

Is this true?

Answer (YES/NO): NO